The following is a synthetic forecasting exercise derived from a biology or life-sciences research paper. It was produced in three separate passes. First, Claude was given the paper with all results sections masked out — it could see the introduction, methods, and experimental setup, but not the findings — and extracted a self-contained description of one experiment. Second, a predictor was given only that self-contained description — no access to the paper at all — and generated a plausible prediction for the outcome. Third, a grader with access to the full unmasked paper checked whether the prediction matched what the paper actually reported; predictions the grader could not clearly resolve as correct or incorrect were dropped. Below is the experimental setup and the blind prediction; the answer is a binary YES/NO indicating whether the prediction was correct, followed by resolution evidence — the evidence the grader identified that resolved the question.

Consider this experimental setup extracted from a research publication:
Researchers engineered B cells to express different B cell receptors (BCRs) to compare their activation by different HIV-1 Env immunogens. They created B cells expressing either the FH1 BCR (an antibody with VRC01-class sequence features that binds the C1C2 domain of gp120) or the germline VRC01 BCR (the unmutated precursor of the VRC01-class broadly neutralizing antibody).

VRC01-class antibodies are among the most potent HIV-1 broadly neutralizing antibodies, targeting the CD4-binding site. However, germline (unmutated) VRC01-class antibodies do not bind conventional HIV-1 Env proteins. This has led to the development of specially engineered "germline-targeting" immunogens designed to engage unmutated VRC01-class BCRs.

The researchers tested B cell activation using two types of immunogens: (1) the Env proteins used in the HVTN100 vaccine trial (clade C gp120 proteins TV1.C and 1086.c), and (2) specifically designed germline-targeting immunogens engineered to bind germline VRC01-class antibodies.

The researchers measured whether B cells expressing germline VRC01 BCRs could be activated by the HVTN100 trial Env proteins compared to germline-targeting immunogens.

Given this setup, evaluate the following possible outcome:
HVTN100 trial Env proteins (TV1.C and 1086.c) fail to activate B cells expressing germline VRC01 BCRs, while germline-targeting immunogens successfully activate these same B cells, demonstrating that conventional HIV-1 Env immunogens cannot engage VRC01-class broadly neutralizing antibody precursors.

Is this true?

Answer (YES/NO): YES